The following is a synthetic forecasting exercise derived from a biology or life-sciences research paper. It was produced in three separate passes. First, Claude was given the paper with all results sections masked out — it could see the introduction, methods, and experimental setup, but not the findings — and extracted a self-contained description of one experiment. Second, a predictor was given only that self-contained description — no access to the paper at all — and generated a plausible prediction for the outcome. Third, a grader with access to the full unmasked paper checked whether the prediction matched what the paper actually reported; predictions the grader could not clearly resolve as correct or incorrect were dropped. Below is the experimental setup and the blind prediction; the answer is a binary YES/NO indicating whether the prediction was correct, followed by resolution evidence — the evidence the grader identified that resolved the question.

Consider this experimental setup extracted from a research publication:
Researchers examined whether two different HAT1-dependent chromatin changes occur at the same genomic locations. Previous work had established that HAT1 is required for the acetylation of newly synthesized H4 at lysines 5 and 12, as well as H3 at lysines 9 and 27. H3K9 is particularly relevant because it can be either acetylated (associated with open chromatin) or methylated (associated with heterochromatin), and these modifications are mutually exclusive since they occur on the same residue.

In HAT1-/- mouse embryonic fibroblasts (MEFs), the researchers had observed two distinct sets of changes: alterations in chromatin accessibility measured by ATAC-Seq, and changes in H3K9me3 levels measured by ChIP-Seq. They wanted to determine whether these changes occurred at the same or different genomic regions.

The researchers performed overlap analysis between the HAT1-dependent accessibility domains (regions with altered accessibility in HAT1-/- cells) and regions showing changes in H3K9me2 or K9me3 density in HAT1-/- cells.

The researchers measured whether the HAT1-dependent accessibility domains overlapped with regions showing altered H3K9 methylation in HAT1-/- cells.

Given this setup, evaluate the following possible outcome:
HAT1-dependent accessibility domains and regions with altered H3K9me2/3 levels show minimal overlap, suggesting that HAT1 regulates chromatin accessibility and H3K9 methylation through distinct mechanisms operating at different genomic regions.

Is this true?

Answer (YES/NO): NO